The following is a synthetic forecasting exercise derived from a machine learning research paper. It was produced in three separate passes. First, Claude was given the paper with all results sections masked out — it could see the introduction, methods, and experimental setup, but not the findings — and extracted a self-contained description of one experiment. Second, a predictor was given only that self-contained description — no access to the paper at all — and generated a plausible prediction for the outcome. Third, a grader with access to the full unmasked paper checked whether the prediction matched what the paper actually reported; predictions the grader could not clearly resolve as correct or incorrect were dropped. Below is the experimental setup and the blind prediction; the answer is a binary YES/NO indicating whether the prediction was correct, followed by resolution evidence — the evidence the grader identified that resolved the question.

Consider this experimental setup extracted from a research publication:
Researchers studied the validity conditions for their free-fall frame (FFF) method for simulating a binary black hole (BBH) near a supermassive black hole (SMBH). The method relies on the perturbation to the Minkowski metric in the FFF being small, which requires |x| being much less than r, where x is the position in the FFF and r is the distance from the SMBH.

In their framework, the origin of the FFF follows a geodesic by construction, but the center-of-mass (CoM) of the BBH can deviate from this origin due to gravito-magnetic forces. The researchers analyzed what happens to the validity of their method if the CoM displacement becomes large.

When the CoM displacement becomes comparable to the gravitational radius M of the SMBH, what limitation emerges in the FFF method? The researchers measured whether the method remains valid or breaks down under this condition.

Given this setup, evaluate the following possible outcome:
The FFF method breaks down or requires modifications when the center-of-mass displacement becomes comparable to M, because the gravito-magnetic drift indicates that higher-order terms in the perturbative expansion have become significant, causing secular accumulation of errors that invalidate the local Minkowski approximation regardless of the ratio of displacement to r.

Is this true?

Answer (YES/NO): YES